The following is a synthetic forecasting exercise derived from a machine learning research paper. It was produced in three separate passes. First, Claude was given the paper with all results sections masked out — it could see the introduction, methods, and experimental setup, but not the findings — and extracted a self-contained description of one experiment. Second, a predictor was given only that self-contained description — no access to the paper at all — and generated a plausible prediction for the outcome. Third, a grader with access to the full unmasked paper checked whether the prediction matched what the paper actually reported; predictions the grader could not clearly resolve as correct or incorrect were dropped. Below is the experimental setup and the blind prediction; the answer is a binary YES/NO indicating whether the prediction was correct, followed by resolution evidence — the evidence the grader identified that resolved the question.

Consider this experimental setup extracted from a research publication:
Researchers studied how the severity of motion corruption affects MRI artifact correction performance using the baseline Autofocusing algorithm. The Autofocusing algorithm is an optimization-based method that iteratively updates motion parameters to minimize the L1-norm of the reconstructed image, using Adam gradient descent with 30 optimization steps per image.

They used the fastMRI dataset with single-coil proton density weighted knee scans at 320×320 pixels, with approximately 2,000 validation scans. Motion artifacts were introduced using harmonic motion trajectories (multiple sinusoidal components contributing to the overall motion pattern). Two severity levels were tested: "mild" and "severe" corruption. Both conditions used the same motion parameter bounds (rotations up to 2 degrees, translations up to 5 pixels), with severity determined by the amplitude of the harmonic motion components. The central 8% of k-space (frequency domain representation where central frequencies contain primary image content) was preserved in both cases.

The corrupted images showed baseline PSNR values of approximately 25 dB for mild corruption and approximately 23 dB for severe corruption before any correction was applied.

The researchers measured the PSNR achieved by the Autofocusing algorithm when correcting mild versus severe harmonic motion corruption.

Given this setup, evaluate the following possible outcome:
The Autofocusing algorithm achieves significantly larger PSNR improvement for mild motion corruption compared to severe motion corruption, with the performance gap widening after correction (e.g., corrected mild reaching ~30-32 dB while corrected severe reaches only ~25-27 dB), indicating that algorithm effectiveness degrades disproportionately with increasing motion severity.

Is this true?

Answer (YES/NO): NO